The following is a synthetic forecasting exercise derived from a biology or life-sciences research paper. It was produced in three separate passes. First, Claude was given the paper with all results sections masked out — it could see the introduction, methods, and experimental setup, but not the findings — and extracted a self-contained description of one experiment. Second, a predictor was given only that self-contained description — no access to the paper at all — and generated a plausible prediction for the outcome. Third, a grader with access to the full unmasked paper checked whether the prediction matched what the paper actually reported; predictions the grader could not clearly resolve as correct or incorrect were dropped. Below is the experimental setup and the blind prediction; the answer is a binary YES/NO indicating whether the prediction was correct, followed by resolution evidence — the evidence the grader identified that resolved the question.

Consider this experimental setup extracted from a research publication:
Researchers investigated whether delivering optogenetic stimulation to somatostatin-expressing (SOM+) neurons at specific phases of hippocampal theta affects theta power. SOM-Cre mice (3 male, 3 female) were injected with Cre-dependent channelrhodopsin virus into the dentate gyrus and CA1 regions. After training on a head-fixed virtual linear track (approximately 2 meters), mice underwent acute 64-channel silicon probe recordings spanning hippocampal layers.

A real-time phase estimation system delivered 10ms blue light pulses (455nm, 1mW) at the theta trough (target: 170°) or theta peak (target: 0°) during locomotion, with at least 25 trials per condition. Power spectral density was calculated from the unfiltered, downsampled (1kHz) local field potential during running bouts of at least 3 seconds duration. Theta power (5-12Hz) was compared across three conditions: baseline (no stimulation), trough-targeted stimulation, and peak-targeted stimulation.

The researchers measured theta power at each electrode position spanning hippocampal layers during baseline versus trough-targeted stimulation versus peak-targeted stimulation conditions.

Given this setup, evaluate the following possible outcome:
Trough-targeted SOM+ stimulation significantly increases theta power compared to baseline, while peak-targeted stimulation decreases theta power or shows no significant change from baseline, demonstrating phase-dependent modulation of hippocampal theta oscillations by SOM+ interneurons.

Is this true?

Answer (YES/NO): NO